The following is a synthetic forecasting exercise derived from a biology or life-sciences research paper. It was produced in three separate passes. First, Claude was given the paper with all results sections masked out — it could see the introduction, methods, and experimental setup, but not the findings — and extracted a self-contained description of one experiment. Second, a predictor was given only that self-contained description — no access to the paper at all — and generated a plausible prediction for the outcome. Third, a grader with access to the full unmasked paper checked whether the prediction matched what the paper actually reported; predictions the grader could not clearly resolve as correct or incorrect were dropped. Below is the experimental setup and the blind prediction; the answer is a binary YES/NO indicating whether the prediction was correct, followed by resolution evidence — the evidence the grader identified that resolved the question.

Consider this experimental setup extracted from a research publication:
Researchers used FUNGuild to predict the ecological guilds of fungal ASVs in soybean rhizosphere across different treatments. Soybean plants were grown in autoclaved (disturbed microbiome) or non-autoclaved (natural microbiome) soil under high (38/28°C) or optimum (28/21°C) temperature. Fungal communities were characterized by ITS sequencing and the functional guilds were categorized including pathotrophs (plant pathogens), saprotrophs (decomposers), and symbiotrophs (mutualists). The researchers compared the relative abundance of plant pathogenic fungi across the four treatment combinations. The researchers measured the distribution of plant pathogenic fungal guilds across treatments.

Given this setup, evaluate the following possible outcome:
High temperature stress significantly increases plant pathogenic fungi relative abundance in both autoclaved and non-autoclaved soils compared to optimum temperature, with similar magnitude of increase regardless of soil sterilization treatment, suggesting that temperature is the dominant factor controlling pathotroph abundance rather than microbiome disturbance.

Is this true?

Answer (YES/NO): NO